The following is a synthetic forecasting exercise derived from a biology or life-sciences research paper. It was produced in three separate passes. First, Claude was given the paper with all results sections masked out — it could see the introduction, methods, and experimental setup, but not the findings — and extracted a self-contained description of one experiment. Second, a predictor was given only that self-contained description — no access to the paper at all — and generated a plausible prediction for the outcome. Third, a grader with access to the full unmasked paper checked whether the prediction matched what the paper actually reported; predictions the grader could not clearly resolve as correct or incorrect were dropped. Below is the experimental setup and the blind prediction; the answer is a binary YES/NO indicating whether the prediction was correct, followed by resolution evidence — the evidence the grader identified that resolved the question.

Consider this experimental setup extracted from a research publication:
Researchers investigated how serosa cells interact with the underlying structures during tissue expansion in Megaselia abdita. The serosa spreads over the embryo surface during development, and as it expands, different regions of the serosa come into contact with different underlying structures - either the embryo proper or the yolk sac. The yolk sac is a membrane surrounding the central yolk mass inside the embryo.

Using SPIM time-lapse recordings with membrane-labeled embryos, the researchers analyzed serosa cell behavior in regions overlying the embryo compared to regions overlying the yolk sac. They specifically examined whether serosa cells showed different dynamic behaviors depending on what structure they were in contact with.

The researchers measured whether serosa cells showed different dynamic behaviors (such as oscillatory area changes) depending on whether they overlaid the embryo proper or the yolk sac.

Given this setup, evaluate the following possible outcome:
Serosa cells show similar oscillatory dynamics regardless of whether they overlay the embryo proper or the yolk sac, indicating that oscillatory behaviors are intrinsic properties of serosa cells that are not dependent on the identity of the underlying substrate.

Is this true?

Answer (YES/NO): NO